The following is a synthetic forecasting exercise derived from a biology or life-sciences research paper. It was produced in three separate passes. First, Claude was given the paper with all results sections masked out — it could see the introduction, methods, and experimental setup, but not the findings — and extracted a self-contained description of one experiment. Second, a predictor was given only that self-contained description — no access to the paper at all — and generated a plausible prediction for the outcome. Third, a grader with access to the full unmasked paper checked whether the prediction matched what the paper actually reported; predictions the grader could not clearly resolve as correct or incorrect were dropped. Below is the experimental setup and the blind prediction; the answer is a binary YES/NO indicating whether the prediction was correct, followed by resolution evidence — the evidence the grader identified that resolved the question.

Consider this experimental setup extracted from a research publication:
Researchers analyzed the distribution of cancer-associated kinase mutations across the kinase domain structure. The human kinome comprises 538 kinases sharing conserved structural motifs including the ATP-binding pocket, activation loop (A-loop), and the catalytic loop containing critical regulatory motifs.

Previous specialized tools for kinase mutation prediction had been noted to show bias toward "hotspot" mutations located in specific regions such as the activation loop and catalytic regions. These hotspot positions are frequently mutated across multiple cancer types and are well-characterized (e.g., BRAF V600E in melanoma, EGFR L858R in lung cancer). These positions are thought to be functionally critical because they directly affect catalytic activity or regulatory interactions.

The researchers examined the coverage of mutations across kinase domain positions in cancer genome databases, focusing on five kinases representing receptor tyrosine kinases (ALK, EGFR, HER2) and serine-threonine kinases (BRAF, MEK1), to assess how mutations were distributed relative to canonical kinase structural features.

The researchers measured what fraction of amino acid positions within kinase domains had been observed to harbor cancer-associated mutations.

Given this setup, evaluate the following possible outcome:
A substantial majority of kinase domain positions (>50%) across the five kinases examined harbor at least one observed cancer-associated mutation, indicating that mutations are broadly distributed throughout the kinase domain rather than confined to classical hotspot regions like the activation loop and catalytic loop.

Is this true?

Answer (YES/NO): NO